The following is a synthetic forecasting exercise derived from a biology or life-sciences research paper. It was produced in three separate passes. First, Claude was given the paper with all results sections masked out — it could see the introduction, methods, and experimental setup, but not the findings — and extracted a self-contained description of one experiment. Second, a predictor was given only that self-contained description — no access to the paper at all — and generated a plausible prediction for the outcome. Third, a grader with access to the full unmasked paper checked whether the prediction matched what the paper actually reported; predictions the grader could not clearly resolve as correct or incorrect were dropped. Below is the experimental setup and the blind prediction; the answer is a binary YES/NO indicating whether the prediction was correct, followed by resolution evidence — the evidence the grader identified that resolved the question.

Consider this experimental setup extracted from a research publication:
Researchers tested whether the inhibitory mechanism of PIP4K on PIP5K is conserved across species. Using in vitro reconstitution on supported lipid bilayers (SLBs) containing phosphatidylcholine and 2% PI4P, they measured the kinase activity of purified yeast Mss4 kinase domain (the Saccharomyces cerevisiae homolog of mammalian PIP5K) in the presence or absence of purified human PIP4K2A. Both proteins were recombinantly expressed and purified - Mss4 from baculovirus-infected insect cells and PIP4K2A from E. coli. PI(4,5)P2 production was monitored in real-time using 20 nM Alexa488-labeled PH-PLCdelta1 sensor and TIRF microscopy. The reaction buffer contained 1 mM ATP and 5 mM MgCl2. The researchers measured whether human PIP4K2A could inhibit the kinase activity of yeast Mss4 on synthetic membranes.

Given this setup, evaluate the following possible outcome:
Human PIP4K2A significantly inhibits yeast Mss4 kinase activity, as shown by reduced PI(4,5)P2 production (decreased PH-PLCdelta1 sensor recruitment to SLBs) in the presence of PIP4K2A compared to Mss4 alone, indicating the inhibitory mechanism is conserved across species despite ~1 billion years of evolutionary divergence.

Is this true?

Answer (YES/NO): NO